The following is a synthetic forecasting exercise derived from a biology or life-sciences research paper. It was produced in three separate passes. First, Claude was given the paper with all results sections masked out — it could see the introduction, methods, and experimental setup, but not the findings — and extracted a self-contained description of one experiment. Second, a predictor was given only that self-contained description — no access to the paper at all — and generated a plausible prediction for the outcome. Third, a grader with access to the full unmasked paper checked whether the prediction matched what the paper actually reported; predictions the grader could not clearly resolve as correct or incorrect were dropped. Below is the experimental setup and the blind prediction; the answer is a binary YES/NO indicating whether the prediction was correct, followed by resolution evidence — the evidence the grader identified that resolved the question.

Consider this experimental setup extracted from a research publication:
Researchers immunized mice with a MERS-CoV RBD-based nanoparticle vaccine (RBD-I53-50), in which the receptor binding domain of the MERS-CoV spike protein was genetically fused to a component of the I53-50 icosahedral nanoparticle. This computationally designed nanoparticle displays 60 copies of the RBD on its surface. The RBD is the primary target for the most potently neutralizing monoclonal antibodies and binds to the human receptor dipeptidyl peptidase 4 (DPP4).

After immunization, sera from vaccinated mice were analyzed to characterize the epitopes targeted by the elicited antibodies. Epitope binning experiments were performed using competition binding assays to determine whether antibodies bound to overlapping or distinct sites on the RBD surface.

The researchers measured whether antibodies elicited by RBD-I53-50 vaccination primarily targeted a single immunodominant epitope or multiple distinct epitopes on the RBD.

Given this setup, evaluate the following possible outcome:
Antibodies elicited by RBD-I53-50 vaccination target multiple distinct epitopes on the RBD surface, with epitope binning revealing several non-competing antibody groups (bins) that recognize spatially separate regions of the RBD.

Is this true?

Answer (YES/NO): YES